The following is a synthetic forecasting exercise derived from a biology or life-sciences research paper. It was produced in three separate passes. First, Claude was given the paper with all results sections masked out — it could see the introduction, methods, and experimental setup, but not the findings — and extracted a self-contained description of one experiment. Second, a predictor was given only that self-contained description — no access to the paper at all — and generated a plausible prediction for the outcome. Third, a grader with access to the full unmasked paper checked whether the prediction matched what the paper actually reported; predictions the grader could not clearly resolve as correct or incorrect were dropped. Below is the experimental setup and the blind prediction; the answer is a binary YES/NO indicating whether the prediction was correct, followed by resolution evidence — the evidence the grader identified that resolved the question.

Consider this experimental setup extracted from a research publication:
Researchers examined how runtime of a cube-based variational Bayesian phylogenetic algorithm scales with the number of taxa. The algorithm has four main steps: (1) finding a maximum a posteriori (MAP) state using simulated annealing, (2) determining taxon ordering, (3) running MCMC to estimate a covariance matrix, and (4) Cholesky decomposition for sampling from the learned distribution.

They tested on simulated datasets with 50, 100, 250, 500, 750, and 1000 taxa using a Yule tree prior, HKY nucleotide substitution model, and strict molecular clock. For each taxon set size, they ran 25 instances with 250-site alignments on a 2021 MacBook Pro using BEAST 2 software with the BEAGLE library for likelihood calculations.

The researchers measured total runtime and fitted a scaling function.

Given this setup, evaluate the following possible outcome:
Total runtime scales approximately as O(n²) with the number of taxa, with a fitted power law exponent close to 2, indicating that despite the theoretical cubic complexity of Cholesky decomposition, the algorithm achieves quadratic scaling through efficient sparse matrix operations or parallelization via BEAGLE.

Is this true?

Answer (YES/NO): YES